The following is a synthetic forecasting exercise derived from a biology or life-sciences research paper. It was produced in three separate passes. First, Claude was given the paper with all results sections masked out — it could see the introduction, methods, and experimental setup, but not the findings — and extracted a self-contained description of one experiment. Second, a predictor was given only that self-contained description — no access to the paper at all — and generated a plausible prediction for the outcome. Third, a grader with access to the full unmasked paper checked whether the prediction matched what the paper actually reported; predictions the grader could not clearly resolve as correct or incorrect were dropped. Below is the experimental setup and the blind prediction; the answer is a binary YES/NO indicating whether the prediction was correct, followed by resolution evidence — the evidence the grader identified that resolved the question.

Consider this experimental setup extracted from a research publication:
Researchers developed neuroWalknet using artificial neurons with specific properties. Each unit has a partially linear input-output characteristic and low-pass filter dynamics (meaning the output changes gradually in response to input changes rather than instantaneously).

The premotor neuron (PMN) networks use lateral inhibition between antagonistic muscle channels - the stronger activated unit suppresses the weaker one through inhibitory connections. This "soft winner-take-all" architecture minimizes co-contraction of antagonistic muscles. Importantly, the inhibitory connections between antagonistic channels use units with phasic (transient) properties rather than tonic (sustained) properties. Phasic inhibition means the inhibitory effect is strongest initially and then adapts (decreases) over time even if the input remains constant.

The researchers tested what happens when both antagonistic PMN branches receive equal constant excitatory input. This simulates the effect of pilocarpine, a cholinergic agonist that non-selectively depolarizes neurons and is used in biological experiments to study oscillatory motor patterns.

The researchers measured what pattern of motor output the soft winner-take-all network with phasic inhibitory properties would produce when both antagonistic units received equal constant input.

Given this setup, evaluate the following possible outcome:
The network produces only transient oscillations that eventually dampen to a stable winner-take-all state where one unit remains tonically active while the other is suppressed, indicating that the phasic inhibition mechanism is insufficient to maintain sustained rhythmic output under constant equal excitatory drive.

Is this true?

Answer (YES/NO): NO